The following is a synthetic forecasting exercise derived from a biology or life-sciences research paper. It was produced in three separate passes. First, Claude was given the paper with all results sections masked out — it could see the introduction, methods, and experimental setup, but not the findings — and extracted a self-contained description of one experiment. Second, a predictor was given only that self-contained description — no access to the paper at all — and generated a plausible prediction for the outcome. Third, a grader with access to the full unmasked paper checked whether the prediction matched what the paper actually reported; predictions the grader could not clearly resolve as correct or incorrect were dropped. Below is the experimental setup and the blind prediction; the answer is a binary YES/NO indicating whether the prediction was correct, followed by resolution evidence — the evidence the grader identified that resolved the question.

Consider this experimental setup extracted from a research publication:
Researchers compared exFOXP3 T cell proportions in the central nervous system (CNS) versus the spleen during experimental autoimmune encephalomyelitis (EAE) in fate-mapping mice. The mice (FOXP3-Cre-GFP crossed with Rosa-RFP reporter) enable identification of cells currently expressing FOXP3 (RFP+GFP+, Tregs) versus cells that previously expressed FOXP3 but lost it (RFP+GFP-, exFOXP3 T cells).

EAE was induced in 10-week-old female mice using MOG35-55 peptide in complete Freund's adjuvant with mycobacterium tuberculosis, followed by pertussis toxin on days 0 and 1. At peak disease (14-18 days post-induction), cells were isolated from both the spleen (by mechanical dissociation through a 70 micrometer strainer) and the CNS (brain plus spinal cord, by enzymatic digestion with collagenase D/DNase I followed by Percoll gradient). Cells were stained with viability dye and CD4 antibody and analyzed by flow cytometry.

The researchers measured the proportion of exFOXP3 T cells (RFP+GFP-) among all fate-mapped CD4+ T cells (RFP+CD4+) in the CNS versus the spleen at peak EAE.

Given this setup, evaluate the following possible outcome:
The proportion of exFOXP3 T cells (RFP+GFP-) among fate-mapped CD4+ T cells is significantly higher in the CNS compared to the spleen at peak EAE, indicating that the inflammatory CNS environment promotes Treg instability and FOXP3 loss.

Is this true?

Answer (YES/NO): YES